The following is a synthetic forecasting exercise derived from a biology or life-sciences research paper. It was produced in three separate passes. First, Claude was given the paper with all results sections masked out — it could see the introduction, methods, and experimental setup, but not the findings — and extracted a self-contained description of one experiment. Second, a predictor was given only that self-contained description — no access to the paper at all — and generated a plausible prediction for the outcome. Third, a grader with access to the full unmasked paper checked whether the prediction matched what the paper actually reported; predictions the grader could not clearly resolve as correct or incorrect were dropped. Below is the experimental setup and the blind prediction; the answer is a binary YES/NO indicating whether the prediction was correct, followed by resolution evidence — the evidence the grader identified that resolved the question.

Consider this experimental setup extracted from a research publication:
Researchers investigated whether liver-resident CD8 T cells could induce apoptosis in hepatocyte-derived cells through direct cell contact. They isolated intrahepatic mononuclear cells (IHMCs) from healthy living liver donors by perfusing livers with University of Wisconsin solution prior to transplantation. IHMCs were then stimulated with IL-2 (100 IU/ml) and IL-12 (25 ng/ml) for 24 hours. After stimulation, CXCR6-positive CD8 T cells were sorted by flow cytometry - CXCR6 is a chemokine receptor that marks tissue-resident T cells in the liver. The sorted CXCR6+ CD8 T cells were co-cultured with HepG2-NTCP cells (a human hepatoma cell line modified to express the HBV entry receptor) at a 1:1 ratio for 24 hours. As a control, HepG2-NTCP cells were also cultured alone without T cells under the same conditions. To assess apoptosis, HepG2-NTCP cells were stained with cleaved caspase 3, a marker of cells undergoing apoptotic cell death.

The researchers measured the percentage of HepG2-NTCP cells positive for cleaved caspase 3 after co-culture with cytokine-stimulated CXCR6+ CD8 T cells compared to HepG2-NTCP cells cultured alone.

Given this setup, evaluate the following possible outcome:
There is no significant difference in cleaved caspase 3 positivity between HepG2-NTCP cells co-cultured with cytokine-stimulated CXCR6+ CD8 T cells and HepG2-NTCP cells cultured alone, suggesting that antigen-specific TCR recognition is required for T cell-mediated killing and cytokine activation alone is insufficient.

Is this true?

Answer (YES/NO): NO